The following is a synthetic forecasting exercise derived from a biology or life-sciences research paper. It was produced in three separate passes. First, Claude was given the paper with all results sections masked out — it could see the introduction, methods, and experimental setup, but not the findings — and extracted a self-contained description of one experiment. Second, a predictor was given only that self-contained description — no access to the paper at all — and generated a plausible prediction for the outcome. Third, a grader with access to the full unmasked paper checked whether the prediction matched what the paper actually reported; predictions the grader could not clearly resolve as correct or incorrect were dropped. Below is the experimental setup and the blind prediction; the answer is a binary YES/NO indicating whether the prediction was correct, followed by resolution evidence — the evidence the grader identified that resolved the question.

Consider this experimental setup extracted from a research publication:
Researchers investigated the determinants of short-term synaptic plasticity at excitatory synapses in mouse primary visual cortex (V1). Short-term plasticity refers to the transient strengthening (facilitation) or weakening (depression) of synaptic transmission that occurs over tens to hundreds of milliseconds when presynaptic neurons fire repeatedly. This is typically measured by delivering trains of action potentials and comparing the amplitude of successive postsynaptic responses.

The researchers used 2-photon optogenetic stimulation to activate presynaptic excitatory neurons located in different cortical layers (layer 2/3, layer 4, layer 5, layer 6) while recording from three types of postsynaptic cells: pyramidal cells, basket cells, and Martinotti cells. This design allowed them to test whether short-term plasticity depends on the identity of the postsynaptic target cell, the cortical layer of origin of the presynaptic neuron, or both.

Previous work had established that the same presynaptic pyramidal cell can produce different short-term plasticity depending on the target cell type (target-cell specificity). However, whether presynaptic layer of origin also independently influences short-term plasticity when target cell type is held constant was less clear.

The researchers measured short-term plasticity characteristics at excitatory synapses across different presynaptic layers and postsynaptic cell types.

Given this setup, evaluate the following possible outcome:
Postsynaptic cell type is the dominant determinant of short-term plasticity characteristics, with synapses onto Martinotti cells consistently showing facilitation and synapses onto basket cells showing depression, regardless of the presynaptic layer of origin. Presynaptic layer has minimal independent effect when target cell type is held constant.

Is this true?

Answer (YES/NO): NO